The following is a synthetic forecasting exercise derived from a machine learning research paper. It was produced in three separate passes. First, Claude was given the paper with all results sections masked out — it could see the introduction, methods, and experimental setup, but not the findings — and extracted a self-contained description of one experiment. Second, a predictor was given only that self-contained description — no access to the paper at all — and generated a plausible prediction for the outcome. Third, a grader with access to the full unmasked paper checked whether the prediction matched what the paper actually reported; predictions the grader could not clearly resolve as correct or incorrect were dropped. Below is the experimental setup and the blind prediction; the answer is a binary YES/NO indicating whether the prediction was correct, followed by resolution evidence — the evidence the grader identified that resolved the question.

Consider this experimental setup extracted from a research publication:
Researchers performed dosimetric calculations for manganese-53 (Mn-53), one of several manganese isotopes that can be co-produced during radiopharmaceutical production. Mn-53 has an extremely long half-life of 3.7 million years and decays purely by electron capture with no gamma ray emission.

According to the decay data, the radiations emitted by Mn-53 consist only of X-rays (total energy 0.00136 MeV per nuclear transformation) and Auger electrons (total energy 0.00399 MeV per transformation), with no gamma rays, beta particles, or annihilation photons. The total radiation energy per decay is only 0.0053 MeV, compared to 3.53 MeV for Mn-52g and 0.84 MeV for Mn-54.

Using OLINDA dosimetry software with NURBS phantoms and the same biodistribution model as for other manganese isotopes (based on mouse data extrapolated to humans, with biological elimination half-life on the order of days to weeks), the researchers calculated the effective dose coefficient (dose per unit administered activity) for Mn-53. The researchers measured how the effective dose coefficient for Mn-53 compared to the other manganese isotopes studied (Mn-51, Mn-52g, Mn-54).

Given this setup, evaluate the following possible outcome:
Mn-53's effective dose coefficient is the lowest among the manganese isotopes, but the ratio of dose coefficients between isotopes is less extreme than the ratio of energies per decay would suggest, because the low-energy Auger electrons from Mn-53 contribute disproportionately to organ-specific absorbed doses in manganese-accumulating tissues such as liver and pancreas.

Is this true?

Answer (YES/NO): NO